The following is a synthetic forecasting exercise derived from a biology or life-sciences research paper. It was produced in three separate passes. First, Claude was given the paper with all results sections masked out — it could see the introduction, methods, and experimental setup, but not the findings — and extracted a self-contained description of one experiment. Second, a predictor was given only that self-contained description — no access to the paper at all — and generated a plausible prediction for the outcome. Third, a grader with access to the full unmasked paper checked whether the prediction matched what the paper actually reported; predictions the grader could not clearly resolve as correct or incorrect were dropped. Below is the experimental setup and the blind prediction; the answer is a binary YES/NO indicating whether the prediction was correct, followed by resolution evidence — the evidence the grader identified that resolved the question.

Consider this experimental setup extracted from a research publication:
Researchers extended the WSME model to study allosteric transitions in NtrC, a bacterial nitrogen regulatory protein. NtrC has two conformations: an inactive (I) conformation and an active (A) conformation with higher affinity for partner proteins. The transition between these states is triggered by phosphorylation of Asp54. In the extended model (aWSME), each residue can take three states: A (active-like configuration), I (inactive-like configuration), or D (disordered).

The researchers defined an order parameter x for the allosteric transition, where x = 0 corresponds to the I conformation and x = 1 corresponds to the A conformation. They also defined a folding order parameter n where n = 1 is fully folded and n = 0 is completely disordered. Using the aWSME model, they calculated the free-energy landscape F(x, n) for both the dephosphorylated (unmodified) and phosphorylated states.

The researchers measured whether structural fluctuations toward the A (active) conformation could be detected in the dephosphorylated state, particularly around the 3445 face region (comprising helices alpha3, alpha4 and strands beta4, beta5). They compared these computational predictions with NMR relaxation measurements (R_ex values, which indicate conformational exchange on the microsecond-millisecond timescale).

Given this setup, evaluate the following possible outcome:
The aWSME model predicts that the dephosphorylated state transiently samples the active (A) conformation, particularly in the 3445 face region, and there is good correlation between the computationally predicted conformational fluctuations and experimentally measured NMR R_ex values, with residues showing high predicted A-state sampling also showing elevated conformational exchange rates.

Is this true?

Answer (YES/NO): YES